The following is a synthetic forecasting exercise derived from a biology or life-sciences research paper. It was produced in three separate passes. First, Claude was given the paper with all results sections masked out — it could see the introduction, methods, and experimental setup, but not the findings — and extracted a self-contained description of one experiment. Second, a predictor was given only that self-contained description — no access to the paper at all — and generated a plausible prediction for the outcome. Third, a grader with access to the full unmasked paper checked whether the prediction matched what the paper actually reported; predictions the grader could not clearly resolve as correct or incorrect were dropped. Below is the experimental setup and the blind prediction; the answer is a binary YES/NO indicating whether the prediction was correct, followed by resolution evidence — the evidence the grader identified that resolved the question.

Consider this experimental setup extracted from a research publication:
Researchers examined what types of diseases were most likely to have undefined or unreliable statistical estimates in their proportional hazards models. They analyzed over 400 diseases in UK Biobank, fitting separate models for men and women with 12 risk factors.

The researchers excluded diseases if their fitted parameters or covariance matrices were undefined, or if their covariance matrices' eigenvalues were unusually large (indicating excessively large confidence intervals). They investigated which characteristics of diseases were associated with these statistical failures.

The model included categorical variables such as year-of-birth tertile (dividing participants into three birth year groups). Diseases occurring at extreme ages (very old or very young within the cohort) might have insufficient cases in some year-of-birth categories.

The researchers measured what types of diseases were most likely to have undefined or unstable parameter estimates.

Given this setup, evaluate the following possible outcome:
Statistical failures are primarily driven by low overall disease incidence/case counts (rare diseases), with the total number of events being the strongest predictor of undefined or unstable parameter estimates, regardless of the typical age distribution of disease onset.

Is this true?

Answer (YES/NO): NO